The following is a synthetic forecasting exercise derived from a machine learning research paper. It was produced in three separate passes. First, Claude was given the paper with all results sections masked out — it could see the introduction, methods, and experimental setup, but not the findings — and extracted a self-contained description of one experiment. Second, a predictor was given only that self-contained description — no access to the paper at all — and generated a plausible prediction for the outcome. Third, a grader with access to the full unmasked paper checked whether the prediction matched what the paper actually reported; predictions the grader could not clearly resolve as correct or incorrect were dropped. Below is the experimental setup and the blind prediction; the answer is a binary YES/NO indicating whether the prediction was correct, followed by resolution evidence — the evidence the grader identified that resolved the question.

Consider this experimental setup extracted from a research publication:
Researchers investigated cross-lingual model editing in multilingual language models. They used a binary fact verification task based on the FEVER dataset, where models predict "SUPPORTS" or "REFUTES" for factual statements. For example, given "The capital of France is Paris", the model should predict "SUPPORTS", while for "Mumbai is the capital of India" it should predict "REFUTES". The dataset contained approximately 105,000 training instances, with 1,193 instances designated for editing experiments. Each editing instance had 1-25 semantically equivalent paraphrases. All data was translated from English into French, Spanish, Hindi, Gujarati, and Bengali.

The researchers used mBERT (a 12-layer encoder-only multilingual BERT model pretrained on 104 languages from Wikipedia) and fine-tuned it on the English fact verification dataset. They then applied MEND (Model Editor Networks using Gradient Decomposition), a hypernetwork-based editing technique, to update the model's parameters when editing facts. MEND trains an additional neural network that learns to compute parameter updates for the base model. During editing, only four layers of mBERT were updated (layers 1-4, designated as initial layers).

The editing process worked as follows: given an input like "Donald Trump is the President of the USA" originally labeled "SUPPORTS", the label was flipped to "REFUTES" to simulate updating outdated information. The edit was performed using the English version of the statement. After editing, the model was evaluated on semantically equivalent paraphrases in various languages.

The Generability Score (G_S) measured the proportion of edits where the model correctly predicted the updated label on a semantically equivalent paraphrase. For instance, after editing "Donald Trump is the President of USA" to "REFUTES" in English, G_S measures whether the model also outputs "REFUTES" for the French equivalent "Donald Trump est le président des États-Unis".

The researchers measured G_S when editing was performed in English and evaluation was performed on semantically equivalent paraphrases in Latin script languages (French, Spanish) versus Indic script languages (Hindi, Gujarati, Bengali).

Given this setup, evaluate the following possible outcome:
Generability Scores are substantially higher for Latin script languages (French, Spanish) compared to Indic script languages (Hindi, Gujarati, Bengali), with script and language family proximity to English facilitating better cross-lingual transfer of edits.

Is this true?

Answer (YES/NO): YES